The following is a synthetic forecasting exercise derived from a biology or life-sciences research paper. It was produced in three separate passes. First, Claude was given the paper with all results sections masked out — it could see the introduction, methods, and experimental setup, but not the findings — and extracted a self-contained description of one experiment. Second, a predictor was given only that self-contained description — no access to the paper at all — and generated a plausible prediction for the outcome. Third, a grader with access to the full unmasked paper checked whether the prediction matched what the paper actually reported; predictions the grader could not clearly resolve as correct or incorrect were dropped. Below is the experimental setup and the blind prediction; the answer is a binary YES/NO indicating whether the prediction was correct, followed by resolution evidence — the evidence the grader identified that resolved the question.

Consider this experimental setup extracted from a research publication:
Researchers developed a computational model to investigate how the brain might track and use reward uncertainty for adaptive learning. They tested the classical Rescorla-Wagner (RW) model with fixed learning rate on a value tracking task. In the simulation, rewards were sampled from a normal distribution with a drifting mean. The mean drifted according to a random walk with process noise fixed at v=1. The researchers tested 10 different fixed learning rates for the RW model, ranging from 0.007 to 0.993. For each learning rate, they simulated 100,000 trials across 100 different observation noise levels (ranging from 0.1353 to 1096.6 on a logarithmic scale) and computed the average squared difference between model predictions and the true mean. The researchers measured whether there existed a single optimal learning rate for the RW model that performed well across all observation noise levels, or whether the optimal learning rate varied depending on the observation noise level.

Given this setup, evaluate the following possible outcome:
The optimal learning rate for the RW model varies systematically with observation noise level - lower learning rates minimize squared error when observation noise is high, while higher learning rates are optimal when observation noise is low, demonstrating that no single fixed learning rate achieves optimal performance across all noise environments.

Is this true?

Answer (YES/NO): YES